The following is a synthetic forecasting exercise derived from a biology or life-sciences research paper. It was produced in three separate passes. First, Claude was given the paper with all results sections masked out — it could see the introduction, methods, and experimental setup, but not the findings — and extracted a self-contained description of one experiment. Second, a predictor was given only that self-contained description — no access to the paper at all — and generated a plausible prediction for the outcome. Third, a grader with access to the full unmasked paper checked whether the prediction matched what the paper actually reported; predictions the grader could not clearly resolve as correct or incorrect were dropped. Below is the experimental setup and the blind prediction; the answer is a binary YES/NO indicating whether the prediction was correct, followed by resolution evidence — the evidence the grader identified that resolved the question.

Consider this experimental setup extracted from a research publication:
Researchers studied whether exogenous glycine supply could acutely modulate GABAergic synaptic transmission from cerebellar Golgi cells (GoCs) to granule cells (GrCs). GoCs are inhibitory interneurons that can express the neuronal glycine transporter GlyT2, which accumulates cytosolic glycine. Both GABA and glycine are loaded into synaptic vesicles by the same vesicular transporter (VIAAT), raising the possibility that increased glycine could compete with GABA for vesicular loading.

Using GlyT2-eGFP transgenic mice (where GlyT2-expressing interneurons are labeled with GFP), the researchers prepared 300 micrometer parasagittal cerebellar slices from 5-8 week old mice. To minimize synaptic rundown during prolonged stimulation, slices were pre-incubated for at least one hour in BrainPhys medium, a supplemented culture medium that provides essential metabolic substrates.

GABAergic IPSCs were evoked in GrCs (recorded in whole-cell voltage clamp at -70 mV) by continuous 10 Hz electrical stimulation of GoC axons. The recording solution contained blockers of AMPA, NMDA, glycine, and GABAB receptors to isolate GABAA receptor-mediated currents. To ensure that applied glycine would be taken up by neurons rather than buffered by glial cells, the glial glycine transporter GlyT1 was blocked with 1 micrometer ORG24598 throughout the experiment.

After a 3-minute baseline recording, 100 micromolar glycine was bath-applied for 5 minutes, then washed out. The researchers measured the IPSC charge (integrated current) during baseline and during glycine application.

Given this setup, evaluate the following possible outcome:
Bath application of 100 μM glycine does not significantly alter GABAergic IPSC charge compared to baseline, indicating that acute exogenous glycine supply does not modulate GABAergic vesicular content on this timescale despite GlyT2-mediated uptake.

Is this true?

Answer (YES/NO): NO